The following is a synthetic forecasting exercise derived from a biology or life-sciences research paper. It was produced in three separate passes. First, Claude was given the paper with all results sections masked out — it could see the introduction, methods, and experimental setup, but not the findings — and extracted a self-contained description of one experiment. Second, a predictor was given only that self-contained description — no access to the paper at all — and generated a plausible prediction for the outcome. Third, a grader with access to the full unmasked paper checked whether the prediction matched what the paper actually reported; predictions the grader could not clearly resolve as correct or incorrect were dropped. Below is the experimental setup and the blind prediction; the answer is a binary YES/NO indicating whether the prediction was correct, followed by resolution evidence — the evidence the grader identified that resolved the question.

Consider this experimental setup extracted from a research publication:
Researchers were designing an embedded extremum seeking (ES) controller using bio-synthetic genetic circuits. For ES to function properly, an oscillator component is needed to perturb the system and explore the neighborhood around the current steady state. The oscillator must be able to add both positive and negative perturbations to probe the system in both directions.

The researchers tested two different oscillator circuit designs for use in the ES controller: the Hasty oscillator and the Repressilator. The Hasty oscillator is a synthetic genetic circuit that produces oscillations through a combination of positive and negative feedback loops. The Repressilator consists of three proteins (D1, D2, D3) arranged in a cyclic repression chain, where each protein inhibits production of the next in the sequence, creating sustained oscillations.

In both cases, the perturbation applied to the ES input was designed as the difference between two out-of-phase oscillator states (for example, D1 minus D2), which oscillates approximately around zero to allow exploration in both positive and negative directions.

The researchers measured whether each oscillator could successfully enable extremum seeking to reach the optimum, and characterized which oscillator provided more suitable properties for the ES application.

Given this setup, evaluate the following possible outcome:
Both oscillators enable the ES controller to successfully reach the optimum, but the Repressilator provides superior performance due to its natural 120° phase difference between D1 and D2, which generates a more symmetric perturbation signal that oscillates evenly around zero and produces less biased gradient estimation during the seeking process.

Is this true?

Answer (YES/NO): NO